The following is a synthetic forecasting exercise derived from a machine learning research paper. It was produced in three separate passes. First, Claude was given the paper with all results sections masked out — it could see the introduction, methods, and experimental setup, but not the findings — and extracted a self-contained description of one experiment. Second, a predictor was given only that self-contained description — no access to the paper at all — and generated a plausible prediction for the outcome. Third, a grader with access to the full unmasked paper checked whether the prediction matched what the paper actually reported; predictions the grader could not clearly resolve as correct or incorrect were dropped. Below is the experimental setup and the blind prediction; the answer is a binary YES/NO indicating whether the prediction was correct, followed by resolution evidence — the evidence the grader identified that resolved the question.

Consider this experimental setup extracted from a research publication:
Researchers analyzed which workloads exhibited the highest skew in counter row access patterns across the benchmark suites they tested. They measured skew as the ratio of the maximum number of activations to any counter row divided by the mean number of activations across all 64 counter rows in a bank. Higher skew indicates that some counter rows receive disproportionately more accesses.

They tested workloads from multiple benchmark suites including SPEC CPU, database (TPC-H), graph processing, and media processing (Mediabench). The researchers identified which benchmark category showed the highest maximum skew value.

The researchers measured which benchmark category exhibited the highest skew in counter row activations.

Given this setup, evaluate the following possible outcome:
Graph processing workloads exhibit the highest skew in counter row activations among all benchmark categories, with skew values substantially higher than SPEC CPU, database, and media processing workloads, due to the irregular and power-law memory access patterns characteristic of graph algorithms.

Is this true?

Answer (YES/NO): NO